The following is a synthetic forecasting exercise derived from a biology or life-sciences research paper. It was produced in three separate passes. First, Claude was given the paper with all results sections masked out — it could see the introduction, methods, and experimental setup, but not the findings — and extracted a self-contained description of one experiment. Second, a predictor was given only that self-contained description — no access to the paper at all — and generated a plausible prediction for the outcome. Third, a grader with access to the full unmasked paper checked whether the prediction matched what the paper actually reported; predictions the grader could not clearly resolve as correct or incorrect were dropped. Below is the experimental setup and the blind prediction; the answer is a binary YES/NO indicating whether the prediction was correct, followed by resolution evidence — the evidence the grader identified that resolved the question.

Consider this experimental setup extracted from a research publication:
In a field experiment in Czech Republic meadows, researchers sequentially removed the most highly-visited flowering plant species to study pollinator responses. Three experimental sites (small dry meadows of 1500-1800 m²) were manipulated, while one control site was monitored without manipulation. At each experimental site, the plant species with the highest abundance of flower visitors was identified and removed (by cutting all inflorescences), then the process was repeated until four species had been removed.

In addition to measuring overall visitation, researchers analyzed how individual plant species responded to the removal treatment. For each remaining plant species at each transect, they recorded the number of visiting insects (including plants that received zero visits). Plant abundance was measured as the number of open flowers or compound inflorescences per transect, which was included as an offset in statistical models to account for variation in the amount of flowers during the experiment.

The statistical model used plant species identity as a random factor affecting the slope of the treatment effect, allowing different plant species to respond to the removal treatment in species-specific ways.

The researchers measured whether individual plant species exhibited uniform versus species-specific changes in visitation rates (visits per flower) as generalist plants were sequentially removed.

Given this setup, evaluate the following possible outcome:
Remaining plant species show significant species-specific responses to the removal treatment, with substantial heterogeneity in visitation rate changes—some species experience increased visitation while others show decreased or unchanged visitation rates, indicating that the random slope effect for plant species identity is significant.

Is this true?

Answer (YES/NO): YES